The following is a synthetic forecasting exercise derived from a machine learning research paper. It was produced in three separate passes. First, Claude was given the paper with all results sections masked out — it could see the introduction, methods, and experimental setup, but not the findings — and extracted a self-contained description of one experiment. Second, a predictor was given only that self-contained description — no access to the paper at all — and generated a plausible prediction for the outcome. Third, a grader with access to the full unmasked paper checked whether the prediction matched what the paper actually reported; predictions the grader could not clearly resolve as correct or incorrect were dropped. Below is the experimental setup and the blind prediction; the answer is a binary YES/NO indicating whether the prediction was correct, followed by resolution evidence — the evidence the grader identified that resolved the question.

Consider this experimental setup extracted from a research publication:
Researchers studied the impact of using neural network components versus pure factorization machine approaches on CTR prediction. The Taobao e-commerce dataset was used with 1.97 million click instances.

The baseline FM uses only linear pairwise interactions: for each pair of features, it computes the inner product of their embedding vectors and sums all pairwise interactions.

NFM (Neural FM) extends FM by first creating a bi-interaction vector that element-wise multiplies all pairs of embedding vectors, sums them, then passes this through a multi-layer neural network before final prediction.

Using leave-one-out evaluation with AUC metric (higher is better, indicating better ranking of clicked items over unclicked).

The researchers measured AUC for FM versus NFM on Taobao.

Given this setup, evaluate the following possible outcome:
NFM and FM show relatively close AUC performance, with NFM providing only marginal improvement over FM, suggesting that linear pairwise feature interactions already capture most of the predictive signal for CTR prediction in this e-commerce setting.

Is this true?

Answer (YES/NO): YES